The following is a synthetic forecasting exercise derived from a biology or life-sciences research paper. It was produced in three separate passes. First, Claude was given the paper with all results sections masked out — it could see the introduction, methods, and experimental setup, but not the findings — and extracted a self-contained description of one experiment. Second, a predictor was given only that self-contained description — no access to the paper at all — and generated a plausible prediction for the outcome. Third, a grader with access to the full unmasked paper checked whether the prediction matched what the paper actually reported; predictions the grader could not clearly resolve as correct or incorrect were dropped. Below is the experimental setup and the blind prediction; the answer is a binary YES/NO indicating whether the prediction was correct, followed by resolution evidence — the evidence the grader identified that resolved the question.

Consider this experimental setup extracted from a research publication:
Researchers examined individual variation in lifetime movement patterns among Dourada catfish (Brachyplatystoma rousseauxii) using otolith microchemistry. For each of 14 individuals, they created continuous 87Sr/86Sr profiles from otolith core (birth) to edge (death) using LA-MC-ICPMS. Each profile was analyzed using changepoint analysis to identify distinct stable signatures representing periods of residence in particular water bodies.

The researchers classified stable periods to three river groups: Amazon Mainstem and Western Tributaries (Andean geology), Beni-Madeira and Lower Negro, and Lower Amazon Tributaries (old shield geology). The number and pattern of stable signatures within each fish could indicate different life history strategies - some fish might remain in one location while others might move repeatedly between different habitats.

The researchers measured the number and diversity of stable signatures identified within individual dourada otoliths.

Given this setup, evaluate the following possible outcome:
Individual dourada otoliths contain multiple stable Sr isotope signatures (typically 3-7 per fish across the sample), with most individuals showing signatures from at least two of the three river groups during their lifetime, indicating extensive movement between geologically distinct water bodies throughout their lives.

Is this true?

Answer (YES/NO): NO